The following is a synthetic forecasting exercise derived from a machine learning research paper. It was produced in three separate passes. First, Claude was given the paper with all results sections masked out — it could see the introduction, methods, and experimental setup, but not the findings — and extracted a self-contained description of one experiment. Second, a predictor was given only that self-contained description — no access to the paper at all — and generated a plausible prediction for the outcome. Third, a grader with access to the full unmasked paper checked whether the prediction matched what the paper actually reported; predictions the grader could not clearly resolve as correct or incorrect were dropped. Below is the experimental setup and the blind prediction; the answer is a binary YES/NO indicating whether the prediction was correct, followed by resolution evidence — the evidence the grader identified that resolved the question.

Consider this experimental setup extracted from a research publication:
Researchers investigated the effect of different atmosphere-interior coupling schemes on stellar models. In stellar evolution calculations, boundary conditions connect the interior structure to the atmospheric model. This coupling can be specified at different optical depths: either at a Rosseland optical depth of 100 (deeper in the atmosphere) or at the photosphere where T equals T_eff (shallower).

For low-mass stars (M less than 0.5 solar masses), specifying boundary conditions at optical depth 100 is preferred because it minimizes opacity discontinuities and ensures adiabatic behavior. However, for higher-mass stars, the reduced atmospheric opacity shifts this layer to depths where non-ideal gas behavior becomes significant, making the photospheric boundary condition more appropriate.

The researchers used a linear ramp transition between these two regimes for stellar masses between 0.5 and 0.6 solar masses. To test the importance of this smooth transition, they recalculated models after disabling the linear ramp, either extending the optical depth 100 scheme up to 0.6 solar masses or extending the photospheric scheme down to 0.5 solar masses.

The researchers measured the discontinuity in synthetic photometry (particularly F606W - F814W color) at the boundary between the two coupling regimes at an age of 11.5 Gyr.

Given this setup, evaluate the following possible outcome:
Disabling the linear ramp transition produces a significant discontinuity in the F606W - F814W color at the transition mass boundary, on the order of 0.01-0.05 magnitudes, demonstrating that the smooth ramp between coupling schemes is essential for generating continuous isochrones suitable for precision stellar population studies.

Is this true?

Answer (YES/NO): NO